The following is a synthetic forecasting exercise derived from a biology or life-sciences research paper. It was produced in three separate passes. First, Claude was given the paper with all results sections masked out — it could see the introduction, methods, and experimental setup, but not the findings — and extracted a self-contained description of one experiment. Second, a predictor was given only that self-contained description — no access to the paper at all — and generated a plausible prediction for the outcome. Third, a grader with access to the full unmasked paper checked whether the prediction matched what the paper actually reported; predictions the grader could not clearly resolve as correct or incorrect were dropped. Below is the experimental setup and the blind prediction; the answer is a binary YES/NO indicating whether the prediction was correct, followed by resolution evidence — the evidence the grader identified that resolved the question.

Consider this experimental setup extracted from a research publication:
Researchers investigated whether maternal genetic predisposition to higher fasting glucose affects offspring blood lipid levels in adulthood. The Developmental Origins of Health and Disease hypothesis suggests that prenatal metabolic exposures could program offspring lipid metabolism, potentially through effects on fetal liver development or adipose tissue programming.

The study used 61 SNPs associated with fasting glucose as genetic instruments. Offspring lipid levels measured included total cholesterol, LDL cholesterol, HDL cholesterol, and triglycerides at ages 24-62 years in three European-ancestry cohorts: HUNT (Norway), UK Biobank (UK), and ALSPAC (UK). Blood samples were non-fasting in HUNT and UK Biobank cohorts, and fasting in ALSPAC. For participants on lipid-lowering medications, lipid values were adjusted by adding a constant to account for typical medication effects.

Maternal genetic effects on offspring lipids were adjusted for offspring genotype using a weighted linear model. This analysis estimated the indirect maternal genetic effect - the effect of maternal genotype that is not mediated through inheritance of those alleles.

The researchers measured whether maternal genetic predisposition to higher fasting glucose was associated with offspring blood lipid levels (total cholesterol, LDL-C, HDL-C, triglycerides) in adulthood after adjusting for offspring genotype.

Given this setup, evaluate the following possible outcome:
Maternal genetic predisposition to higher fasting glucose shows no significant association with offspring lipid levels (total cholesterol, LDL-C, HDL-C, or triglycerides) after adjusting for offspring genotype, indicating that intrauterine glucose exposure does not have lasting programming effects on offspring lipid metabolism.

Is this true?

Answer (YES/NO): YES